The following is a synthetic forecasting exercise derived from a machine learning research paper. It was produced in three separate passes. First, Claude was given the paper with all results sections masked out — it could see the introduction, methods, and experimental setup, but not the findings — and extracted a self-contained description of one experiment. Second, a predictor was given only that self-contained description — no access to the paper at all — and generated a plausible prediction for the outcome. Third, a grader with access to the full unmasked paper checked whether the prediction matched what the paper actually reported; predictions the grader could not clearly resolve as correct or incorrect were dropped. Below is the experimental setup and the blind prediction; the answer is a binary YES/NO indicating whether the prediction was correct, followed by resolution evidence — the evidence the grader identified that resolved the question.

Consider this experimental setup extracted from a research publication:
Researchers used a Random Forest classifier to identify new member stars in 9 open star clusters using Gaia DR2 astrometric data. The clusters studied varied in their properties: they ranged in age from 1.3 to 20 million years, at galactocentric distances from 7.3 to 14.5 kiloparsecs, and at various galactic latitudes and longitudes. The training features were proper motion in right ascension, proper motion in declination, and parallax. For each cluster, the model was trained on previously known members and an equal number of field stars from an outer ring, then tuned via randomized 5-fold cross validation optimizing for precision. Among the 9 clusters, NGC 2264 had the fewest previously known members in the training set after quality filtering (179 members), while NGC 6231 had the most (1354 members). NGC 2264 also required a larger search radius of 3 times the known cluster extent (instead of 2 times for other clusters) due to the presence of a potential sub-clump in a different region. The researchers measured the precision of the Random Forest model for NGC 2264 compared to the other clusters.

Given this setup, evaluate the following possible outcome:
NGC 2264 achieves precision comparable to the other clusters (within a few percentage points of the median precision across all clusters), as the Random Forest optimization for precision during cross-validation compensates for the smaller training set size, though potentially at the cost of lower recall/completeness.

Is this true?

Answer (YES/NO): NO